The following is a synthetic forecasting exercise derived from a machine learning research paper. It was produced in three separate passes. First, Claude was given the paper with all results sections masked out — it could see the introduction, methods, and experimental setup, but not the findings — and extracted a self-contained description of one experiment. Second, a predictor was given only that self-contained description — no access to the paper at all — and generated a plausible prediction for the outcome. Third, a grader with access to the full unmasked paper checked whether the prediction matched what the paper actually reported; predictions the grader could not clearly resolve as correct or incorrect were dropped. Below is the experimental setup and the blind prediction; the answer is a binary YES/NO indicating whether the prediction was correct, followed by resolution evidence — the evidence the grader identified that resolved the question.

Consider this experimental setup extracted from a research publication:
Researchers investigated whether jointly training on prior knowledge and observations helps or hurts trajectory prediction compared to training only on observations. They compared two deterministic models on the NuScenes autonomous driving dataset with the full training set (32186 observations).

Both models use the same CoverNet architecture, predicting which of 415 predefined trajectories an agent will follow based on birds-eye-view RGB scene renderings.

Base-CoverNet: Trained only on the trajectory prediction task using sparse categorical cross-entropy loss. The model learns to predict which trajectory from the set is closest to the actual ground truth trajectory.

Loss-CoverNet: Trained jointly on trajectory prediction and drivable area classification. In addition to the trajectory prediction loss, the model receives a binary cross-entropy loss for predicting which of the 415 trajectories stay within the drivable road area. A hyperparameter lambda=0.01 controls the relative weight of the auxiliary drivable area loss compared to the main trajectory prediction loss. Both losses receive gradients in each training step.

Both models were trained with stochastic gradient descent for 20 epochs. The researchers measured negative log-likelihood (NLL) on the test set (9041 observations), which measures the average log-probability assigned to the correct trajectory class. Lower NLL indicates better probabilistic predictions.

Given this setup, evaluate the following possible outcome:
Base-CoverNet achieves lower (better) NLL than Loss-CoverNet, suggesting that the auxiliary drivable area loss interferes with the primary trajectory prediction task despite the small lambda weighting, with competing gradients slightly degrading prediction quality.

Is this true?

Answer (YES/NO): YES